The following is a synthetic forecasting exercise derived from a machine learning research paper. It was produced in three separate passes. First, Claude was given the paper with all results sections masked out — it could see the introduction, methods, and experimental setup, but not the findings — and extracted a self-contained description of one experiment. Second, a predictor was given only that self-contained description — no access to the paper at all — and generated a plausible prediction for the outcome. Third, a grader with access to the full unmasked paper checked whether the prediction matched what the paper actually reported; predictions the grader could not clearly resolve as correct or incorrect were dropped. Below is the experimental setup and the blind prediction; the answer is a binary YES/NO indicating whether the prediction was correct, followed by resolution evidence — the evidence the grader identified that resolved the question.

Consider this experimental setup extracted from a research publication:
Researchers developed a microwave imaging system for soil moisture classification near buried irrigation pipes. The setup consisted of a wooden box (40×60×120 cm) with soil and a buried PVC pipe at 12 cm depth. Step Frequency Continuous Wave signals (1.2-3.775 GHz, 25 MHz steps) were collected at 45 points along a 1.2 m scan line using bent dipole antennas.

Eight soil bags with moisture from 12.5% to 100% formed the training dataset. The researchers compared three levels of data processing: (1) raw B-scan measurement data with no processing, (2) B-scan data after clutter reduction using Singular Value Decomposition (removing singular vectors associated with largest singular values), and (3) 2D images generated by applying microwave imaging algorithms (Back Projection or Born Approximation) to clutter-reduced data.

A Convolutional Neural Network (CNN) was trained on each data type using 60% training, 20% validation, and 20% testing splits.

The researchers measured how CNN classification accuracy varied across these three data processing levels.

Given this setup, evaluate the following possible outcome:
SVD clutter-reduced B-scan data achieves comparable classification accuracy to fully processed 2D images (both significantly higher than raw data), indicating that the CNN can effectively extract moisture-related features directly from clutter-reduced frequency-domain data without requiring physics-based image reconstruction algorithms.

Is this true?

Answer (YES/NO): NO